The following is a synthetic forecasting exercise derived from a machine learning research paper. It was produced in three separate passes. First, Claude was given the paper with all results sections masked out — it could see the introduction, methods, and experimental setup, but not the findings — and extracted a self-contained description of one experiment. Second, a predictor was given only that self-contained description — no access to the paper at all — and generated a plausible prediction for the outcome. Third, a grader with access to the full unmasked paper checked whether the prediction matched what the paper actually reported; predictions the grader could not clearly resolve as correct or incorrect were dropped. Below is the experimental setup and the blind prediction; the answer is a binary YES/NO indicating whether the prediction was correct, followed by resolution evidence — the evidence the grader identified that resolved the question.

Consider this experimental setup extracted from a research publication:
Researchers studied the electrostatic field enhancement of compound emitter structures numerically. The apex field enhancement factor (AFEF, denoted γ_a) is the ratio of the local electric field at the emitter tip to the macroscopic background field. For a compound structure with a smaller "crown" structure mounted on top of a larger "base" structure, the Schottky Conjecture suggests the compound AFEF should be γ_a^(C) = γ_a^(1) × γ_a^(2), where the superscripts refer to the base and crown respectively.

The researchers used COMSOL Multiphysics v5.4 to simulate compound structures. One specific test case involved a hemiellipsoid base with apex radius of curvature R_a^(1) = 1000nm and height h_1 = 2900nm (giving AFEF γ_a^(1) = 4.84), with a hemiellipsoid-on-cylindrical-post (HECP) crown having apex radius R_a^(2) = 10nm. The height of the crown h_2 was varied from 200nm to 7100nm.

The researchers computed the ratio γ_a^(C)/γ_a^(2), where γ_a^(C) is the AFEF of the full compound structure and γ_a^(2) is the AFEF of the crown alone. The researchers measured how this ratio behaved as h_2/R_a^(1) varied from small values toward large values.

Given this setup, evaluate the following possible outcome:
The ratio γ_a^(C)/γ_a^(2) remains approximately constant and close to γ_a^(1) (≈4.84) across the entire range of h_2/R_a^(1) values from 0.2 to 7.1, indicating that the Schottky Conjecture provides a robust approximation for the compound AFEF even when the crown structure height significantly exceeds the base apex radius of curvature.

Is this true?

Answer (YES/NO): NO